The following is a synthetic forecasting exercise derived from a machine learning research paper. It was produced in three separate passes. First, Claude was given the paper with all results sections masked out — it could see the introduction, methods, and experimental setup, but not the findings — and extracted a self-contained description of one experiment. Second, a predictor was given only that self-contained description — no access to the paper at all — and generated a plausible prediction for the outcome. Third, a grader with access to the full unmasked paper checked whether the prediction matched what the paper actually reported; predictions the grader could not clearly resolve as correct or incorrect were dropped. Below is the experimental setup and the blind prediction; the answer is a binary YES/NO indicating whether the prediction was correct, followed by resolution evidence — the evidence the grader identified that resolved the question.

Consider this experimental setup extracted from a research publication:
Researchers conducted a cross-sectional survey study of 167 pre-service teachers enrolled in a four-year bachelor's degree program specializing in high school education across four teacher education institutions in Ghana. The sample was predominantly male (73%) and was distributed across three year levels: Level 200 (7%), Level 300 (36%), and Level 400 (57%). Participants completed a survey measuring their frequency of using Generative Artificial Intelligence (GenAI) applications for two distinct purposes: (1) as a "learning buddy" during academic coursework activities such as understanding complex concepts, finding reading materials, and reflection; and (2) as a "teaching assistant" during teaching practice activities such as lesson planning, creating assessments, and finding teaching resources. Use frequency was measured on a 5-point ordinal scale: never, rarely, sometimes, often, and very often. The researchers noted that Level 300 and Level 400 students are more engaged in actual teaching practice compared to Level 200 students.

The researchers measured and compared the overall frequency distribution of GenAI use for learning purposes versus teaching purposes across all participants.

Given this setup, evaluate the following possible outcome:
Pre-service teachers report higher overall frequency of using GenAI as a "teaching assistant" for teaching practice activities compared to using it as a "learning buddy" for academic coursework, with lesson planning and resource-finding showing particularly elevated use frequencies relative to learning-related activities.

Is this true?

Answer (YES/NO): NO